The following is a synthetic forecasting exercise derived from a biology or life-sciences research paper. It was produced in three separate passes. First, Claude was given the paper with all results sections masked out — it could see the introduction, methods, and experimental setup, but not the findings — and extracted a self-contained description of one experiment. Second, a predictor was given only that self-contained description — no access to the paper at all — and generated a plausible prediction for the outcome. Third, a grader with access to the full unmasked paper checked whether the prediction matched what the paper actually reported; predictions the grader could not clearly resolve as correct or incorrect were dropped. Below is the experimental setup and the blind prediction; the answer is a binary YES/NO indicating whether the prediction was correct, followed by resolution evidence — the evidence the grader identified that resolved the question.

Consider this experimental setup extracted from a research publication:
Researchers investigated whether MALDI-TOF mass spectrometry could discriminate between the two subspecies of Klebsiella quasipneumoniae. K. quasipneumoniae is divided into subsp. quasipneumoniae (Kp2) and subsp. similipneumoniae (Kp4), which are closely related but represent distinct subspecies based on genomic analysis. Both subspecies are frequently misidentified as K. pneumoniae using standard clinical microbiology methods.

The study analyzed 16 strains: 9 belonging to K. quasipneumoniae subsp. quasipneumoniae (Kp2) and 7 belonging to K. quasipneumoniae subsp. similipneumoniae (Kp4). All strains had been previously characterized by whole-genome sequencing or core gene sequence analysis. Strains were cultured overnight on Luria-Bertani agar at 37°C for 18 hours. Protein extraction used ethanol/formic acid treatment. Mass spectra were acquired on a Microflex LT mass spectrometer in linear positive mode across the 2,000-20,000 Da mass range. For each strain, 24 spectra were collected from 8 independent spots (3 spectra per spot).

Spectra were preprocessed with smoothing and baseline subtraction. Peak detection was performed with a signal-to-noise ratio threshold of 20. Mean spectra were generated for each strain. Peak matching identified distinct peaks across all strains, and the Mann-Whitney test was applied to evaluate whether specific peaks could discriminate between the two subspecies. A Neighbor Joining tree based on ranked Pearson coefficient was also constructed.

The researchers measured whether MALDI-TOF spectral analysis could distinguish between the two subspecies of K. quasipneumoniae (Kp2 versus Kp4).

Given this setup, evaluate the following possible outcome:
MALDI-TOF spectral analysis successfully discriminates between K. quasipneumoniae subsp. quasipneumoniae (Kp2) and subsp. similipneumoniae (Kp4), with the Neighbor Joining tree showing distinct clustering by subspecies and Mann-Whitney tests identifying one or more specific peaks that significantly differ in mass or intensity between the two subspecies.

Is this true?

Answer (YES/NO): YES